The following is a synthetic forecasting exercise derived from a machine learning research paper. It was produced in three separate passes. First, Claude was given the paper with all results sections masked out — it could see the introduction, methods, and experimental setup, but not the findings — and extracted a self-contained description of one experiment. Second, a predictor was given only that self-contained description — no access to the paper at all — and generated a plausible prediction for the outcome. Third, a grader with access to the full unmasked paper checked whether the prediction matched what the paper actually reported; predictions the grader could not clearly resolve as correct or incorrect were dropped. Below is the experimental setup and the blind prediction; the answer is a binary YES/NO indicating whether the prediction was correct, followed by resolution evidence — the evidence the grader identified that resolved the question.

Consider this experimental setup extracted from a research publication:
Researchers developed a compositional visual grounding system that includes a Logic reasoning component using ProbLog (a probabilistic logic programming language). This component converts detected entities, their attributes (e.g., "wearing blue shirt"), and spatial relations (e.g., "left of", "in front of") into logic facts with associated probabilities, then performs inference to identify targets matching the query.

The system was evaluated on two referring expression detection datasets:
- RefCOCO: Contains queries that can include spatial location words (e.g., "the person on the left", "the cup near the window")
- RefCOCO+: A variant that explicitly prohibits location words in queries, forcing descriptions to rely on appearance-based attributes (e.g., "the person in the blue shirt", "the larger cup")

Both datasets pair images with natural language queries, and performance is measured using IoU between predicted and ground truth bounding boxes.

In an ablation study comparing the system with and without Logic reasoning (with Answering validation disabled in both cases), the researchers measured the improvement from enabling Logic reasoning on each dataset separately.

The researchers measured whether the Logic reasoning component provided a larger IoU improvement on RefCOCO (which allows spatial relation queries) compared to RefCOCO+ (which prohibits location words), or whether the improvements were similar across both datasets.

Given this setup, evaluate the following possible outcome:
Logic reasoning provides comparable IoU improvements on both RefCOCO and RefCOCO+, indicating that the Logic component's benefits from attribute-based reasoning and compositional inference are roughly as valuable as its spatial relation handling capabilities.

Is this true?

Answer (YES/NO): YES